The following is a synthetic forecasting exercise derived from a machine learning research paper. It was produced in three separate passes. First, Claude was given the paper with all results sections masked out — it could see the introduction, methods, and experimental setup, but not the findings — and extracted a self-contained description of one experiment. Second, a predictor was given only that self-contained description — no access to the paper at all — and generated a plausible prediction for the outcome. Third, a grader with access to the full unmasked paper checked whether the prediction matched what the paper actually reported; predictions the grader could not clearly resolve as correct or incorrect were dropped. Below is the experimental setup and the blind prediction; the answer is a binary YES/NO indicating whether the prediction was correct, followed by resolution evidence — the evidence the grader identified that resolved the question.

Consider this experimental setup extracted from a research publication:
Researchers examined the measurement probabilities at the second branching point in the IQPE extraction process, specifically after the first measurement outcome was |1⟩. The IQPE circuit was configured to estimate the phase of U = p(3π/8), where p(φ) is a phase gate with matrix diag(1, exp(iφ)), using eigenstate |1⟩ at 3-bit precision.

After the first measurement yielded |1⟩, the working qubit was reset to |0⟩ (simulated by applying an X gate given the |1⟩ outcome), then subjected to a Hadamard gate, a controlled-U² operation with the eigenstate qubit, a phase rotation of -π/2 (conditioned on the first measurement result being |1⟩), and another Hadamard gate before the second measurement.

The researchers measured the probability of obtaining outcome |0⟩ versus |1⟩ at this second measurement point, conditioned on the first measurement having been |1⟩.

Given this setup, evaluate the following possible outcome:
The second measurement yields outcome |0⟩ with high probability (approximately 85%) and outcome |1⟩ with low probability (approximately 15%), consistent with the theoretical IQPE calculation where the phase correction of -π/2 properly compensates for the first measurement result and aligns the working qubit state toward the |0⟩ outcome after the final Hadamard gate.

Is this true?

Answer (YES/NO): YES